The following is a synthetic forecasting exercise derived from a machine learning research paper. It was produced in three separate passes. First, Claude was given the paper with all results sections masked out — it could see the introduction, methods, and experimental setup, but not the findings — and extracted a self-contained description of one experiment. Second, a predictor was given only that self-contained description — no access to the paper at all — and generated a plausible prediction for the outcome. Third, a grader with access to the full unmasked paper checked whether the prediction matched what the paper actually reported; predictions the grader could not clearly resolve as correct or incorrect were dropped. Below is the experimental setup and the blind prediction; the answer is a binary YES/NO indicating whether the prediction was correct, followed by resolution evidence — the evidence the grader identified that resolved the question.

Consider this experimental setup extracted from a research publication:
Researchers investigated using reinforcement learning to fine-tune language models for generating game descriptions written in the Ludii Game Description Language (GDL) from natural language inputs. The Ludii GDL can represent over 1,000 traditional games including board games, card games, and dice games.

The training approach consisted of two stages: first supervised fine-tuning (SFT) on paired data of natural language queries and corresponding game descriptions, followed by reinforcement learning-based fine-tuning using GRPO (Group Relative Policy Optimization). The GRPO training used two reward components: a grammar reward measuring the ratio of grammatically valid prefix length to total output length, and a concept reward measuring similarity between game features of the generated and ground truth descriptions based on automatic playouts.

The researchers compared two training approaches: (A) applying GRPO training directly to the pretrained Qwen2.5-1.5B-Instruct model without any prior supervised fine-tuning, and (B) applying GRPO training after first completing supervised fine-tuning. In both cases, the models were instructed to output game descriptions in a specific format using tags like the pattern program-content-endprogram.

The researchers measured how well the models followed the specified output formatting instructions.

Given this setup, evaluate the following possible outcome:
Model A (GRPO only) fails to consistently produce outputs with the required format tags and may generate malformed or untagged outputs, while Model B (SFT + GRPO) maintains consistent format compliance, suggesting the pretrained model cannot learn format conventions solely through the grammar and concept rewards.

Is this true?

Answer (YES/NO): YES